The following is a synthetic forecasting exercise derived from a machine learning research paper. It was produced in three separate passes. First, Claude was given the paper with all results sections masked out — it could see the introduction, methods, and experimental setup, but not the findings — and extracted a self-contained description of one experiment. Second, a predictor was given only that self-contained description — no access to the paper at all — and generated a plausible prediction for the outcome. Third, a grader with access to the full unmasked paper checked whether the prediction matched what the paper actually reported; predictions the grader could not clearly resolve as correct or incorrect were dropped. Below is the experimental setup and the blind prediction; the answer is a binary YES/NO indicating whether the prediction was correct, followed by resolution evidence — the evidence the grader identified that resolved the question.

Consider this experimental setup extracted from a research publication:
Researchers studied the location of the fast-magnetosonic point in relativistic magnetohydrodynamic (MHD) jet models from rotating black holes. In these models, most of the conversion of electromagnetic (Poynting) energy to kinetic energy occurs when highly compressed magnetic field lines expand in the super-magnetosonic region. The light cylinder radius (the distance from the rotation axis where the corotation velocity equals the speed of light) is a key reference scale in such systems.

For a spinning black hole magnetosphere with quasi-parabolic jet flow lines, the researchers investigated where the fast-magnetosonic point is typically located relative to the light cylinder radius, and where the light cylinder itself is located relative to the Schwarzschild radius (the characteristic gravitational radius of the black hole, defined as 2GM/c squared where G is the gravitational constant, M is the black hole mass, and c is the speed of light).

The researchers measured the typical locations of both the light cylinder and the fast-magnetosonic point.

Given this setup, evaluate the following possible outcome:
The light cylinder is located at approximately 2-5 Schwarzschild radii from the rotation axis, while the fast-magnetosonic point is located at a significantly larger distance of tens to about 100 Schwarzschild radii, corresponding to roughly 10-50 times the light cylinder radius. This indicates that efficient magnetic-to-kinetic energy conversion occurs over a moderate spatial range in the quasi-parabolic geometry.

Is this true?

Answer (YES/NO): NO